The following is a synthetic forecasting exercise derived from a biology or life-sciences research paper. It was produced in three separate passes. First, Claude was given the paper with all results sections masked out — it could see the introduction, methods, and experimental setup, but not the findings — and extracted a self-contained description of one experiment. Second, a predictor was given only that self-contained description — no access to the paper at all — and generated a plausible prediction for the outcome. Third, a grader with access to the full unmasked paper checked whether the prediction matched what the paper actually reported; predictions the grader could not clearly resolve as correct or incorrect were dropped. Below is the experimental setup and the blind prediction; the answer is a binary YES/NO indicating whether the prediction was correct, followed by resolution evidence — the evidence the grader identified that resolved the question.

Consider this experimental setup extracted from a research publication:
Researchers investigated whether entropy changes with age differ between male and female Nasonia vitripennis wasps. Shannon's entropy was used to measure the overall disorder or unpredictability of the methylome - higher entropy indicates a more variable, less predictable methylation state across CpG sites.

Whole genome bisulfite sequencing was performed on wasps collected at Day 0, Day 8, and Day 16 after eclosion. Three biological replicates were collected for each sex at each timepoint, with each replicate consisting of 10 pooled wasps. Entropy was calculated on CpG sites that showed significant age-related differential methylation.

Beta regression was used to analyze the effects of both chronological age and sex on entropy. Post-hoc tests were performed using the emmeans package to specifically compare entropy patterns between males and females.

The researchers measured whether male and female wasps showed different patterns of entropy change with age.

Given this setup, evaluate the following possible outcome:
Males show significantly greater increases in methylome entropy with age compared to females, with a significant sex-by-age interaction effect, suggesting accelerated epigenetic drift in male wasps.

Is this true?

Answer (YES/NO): NO